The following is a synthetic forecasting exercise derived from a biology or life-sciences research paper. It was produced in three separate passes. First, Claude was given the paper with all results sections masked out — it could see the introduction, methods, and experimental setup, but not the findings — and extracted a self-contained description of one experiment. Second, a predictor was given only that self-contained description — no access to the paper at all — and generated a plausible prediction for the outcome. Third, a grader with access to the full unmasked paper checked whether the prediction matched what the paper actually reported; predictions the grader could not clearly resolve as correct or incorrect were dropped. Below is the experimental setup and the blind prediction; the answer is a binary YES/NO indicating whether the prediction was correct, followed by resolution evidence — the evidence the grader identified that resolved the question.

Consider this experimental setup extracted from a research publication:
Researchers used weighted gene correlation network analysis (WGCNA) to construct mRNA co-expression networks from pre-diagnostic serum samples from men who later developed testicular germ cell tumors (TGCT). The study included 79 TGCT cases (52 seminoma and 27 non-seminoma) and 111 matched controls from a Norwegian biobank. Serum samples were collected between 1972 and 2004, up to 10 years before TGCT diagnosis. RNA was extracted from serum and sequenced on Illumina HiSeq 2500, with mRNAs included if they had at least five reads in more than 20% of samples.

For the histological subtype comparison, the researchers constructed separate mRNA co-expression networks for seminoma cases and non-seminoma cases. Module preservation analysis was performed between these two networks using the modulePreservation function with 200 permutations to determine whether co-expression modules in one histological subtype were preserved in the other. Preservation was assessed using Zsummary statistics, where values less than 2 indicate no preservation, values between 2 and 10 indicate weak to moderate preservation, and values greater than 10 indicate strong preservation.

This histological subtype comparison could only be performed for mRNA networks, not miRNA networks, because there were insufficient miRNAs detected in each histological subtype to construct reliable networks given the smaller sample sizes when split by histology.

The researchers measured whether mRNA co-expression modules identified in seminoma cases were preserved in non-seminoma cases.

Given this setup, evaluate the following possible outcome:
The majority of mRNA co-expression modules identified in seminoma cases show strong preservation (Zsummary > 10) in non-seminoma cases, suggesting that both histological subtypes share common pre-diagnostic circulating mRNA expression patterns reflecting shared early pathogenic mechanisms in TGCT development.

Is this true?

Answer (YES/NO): YES